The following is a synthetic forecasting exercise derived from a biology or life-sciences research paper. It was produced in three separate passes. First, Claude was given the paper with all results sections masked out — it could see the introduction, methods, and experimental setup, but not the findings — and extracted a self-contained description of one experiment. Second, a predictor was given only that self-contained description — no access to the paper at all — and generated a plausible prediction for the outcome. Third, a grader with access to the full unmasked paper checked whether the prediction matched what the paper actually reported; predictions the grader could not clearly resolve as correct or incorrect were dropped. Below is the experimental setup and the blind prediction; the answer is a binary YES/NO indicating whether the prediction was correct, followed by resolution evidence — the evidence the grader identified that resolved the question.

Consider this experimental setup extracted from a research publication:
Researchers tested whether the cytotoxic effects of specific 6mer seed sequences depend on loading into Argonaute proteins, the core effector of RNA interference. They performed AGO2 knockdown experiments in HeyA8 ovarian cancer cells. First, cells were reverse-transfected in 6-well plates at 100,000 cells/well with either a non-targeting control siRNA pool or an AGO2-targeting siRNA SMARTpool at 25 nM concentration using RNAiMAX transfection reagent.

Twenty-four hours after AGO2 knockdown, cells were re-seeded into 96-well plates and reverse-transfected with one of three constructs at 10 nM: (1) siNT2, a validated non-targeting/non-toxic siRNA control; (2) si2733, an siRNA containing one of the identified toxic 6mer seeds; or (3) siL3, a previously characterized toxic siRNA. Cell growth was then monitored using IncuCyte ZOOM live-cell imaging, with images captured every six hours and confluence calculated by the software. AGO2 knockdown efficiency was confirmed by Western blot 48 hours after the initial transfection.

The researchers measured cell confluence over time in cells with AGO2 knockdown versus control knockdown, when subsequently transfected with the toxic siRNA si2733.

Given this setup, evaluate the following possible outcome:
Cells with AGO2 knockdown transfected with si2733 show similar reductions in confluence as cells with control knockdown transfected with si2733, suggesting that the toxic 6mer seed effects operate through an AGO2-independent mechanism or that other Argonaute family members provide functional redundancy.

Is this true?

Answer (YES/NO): NO